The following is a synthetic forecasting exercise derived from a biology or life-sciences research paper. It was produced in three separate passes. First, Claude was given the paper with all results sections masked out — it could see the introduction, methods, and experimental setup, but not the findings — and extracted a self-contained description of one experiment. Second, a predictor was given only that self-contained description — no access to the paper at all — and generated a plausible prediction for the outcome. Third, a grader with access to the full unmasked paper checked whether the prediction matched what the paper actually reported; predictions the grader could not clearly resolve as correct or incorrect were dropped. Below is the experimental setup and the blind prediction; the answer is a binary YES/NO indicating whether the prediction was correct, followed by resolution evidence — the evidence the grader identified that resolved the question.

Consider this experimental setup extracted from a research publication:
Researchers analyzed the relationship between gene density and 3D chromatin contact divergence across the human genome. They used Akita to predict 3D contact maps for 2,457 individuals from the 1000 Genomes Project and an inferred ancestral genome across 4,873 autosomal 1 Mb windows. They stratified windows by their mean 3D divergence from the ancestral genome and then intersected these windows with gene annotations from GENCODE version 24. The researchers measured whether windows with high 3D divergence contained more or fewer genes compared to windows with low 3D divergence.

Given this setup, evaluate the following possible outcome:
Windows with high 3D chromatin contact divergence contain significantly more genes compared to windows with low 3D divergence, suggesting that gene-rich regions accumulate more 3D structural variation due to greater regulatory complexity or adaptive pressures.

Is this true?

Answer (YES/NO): NO